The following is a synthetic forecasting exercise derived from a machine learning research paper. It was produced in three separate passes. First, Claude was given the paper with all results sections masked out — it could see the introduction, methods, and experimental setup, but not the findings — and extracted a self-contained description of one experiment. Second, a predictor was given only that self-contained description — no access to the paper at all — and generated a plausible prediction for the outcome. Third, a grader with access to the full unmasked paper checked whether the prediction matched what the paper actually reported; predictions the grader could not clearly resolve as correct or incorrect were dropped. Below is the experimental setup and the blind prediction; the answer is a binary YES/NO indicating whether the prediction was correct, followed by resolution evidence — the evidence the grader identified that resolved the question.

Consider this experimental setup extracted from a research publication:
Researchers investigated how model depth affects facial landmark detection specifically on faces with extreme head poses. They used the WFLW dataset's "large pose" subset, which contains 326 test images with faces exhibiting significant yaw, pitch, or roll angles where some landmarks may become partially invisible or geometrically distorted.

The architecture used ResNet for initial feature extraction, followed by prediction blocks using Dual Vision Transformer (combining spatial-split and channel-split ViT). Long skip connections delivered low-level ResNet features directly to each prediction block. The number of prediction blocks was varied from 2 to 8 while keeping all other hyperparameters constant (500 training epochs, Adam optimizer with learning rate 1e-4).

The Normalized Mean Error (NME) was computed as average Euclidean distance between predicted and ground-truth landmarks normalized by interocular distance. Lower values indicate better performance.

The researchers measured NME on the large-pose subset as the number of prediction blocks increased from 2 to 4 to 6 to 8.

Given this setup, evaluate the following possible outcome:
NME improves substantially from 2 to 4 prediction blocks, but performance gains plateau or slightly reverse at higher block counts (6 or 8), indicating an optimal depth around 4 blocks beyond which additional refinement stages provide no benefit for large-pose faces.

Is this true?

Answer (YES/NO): NO